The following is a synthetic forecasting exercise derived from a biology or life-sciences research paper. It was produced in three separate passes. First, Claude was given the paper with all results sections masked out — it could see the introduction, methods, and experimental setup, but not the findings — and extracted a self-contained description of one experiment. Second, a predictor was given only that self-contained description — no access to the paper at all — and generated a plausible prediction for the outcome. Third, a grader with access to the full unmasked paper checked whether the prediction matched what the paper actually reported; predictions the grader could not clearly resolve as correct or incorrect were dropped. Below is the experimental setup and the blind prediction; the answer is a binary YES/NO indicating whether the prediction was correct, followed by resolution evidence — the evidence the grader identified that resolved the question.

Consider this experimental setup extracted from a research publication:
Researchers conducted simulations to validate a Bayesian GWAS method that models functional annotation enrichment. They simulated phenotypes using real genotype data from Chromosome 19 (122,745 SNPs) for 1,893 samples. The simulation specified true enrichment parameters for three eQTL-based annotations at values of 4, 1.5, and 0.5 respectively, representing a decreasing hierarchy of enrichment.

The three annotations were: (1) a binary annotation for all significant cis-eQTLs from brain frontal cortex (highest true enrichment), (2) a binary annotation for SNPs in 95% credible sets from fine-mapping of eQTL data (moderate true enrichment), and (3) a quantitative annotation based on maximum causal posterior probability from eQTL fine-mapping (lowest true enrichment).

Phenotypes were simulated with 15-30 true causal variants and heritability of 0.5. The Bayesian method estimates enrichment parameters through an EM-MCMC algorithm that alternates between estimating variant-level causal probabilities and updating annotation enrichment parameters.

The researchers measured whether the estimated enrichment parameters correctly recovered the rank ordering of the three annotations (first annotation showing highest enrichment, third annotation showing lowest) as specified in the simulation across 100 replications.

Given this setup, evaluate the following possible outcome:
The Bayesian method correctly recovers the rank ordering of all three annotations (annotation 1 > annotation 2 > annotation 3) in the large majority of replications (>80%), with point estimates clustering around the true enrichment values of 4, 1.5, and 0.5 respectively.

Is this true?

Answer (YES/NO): NO